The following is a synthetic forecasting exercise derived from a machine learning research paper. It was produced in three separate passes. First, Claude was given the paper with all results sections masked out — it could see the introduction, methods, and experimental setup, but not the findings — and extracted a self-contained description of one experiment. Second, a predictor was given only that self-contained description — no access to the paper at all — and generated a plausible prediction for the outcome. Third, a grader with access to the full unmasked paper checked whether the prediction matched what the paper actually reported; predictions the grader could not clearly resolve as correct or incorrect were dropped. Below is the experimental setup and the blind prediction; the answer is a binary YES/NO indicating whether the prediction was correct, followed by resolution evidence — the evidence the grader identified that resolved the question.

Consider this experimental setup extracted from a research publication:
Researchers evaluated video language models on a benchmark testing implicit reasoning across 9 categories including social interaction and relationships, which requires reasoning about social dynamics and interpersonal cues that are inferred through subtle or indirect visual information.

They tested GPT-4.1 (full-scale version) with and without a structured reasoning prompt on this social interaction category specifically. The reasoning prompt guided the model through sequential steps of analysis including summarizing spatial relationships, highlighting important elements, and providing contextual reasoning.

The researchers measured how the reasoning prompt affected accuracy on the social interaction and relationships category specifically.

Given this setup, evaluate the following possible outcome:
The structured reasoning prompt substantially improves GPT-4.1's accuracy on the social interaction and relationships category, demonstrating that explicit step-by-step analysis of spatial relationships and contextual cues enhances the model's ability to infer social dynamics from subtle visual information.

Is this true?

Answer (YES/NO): YES